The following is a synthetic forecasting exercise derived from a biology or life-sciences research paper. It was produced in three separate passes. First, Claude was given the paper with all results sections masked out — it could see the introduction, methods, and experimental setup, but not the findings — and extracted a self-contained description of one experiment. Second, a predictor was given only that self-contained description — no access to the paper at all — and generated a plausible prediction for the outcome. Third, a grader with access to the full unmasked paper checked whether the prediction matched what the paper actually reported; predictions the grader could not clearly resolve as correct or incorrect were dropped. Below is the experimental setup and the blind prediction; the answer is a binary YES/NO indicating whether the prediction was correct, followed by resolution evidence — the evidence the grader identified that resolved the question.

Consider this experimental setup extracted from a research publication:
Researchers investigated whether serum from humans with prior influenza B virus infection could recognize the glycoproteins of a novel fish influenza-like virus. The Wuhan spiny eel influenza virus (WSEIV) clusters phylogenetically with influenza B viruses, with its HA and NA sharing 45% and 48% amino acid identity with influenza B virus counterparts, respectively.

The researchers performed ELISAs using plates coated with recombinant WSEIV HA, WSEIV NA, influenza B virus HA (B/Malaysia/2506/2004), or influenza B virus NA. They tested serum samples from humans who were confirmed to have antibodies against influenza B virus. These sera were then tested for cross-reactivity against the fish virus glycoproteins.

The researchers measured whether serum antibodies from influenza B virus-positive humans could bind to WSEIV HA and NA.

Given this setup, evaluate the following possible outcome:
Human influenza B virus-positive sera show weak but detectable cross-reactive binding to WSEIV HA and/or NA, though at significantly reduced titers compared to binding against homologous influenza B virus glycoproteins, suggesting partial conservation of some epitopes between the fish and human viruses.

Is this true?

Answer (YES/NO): NO